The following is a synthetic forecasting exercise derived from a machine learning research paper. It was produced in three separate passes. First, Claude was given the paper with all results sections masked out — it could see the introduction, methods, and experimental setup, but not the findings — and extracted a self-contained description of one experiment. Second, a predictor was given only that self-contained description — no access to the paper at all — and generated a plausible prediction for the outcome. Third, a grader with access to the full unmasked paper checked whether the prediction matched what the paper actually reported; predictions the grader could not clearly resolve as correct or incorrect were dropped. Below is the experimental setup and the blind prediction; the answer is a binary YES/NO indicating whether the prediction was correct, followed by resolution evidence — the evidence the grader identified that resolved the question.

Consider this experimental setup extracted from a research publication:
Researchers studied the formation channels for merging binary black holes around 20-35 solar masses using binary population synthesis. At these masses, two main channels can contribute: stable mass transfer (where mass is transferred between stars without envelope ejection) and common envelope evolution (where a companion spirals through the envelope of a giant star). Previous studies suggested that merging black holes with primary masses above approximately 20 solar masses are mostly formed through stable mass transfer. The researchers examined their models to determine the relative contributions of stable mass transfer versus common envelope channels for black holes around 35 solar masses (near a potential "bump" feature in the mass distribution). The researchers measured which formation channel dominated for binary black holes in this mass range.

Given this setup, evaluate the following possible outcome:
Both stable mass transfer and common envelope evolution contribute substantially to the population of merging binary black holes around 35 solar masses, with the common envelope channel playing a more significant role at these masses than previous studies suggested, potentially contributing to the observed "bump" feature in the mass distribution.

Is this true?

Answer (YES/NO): YES